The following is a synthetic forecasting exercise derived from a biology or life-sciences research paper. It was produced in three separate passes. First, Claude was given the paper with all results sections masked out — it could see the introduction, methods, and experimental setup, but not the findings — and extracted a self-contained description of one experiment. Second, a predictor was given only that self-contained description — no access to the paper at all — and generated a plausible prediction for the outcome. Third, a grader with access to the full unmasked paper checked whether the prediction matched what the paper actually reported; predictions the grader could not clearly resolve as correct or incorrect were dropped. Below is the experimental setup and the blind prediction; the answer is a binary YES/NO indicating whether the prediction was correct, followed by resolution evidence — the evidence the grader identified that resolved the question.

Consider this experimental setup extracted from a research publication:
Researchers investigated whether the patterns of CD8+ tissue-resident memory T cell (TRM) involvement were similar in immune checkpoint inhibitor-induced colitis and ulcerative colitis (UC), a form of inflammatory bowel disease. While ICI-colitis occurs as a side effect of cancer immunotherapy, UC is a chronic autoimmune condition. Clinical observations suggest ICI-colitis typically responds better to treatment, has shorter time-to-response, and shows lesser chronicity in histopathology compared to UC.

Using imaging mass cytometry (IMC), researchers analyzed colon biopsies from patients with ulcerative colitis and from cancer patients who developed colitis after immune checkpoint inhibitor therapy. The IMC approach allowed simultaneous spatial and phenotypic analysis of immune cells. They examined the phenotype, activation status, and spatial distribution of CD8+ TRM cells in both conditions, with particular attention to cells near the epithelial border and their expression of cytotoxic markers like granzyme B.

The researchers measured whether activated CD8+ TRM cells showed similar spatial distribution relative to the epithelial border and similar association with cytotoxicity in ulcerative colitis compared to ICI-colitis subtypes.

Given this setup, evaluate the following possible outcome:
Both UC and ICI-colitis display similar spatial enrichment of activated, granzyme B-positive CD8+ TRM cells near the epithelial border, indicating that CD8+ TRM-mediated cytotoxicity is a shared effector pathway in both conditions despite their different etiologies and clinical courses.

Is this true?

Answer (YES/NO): YES